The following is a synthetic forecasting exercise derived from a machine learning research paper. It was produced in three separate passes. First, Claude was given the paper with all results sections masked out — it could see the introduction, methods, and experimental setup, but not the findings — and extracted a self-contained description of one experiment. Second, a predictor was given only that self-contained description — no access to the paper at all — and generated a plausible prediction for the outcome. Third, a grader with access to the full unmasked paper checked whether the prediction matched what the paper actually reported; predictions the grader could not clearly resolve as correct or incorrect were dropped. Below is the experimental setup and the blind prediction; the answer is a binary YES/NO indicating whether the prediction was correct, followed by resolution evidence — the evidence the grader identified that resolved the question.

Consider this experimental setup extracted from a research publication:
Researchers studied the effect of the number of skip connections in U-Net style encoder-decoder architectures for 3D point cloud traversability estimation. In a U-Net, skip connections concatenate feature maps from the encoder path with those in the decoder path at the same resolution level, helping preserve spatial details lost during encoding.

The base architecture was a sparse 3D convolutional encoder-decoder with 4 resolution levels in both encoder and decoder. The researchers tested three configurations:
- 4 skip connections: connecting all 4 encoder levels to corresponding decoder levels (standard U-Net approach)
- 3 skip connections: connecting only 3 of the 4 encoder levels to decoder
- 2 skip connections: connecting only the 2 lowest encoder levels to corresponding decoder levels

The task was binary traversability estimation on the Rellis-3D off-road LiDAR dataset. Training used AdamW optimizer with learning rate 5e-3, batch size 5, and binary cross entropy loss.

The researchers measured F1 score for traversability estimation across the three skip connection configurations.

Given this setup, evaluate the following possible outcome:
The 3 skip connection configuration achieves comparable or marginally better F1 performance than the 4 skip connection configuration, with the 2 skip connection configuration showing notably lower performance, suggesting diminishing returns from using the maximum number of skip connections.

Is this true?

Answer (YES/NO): NO